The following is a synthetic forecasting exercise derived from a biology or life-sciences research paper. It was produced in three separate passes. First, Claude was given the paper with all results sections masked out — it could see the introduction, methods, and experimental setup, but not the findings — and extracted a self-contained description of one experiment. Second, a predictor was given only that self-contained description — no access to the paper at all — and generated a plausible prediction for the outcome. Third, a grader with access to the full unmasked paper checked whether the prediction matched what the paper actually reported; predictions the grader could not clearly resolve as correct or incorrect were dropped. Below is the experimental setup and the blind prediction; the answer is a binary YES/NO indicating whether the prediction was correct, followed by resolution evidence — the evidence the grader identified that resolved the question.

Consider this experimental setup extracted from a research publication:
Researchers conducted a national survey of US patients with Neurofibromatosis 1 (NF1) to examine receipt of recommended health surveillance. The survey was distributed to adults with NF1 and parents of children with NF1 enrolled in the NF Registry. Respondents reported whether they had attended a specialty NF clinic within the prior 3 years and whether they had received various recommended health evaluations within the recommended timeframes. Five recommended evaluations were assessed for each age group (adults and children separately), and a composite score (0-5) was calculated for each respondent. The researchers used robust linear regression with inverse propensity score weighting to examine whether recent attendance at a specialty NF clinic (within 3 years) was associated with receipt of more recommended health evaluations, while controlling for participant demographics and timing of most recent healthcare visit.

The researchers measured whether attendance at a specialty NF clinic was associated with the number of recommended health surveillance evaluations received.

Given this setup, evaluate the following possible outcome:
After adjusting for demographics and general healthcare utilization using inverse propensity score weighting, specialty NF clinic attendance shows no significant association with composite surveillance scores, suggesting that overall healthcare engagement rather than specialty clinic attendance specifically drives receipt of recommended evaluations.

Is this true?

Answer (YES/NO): NO